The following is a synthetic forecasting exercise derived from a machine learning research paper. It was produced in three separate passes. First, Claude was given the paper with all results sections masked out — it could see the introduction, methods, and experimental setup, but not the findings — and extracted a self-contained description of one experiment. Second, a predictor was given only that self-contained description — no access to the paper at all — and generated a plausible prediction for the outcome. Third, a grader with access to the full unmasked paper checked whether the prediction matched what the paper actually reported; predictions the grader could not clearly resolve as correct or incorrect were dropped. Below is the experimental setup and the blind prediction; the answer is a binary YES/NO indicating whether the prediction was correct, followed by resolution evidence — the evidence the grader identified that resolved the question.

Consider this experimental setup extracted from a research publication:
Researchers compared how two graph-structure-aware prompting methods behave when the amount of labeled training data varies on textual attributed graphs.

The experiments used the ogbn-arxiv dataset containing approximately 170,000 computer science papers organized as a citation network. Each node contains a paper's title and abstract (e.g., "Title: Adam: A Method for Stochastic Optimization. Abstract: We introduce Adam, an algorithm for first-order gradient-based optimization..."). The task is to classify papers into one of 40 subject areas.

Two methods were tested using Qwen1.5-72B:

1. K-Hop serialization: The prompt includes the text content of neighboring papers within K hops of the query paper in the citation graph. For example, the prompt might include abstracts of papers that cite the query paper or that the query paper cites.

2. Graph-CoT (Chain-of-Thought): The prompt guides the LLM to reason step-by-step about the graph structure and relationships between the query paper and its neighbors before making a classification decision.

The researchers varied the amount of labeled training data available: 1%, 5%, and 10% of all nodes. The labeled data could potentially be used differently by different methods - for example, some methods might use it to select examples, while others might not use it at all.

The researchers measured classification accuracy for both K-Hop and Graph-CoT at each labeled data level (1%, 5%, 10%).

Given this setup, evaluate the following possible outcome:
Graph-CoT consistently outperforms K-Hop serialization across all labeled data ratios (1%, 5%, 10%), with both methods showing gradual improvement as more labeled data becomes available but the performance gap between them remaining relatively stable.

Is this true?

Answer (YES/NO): NO